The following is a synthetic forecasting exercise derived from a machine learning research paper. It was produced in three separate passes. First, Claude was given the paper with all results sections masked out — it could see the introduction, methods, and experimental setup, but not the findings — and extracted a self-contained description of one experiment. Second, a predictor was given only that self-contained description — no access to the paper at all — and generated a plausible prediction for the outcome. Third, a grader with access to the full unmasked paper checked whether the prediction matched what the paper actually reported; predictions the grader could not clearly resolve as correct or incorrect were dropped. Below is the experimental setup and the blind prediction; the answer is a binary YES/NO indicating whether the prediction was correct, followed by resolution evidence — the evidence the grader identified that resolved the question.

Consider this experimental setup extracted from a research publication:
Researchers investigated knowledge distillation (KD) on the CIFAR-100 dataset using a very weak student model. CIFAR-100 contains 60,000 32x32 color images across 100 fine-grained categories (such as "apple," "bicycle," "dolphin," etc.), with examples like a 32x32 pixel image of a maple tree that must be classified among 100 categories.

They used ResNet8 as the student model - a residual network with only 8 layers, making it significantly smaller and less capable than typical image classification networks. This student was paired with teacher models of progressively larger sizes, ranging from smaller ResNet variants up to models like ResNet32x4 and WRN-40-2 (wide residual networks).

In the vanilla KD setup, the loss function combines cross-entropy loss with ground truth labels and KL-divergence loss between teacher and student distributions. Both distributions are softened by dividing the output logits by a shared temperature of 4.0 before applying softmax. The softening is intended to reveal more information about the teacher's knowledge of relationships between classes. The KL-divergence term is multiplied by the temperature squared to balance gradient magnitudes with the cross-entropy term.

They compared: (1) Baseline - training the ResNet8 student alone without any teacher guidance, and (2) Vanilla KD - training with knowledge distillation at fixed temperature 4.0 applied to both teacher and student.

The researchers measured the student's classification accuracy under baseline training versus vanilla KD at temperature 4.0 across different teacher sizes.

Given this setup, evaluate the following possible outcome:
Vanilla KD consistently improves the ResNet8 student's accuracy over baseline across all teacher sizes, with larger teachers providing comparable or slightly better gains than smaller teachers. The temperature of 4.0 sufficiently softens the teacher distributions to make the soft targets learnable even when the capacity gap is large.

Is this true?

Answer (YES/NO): NO